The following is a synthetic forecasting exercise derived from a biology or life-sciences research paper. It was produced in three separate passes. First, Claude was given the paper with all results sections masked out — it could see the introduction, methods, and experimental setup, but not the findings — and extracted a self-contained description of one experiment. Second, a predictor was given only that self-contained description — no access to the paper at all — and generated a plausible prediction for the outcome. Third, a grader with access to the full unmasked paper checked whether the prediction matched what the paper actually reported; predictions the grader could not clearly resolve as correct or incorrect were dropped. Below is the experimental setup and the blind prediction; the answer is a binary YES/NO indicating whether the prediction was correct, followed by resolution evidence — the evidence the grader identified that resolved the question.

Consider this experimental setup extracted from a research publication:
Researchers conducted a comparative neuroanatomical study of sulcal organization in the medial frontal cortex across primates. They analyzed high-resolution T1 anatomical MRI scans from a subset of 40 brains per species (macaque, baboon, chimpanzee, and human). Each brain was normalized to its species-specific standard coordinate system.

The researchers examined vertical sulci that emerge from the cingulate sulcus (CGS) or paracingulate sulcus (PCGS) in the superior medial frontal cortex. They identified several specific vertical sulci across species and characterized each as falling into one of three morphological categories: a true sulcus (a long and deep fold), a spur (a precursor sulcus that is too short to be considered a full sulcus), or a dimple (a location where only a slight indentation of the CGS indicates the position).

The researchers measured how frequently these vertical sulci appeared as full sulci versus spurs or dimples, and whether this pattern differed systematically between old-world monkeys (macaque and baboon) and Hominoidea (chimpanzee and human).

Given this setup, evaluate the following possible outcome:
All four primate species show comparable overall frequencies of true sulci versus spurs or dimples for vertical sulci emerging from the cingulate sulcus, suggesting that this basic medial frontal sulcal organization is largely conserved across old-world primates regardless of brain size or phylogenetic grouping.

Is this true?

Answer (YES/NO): NO